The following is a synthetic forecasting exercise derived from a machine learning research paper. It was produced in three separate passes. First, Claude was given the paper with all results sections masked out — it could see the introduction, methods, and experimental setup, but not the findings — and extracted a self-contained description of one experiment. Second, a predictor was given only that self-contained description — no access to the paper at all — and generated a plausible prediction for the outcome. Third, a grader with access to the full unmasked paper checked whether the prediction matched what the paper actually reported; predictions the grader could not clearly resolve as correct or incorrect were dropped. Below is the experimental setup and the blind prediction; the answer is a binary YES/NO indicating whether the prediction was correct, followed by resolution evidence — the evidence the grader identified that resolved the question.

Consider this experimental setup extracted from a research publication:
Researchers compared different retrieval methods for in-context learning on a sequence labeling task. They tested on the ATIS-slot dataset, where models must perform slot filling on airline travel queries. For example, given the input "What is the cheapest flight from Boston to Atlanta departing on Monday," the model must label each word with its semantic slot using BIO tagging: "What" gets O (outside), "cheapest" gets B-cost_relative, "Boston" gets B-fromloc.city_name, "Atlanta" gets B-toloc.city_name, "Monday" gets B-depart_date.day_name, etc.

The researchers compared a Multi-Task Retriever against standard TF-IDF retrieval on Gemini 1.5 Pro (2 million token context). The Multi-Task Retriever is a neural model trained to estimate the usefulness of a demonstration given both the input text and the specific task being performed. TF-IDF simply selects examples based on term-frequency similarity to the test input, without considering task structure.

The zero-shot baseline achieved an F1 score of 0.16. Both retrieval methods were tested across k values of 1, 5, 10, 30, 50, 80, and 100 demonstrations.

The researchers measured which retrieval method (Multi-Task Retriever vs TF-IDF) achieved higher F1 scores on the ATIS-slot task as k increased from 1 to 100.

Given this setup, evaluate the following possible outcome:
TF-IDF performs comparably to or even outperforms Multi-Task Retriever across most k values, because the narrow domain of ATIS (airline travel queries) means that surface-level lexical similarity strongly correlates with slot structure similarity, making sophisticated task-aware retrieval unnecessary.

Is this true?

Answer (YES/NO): YES